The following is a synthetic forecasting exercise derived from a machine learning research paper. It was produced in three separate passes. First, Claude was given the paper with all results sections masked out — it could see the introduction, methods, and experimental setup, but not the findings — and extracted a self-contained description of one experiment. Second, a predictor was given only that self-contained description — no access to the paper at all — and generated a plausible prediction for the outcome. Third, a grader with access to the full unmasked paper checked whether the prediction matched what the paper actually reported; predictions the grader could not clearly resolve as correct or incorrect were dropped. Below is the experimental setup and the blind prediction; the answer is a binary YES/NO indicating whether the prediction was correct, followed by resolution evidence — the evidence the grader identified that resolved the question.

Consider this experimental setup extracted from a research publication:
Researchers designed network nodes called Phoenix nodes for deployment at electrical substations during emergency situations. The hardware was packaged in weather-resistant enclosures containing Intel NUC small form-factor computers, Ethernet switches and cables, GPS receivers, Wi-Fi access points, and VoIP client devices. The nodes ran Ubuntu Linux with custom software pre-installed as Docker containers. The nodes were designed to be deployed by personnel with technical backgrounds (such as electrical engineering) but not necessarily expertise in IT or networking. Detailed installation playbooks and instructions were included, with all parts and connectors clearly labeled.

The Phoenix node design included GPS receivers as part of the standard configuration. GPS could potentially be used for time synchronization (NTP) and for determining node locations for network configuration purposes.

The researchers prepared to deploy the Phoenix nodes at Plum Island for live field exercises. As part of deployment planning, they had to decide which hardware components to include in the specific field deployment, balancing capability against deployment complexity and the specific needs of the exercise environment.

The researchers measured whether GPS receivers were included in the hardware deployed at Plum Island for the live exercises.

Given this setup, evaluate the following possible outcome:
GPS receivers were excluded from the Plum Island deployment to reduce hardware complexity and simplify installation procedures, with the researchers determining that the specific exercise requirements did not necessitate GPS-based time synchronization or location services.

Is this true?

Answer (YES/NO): NO